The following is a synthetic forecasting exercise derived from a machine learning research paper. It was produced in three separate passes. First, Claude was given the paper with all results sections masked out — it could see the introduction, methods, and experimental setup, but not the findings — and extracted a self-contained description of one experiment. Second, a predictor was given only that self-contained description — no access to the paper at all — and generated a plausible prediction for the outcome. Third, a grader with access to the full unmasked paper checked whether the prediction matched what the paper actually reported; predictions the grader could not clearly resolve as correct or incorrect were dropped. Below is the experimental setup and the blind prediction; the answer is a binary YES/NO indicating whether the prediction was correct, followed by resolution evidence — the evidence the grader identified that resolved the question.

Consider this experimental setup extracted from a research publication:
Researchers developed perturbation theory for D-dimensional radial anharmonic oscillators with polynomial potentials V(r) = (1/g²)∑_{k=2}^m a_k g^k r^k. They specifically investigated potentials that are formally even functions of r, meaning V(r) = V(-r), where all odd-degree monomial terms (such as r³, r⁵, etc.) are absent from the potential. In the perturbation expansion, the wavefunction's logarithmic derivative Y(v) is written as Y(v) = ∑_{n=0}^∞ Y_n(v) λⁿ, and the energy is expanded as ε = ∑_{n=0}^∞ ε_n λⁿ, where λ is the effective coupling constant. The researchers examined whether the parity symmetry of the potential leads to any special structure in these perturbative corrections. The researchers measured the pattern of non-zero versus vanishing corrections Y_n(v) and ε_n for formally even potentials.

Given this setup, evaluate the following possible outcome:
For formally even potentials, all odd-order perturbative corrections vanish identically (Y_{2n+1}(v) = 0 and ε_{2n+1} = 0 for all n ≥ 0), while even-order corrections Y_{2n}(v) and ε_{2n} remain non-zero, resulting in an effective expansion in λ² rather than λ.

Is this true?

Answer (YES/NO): YES